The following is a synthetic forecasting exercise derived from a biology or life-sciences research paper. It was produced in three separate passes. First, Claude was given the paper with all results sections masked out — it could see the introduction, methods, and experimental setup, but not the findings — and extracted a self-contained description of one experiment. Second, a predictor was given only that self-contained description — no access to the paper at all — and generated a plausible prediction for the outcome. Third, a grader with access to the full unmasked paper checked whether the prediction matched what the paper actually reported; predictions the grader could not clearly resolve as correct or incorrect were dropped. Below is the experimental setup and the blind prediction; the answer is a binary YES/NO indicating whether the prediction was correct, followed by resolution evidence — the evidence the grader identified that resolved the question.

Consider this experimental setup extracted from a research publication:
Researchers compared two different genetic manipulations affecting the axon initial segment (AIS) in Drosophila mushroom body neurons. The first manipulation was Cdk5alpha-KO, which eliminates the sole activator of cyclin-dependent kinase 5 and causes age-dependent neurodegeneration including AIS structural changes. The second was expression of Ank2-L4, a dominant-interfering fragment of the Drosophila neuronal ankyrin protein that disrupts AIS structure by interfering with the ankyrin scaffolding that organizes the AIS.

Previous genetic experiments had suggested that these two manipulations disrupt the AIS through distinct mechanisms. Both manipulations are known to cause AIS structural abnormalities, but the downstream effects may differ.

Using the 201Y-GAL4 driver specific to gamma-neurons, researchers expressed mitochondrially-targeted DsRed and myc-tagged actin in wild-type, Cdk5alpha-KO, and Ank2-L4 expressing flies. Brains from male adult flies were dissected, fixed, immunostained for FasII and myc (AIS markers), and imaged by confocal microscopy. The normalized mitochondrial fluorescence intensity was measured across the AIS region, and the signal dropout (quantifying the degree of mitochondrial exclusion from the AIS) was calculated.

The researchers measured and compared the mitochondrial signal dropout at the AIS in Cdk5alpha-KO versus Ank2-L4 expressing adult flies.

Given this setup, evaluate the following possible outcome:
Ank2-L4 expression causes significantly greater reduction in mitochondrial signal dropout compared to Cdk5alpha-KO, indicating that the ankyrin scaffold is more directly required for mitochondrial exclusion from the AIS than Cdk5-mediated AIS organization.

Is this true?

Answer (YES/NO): NO